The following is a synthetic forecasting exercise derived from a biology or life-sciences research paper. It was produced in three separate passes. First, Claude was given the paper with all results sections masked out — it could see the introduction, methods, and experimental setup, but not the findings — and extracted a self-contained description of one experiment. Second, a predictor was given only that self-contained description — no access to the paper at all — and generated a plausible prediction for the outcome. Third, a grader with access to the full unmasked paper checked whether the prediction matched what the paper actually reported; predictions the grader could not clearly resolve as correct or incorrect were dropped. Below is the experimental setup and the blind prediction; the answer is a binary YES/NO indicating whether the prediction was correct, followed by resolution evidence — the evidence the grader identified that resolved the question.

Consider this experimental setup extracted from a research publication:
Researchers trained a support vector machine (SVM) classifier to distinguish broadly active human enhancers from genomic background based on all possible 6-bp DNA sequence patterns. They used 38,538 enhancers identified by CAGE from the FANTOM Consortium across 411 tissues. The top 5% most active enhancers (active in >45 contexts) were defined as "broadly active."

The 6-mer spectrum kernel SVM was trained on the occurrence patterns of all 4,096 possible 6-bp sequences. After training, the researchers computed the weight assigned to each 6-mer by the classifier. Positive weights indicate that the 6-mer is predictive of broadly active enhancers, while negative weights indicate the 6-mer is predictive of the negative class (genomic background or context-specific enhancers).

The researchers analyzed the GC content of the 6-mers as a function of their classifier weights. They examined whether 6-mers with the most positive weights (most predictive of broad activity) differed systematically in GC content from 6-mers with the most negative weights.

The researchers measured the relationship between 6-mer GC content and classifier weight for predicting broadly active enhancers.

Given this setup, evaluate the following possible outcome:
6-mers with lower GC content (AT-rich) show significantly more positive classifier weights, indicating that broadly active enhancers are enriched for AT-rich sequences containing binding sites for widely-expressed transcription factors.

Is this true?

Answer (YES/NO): NO